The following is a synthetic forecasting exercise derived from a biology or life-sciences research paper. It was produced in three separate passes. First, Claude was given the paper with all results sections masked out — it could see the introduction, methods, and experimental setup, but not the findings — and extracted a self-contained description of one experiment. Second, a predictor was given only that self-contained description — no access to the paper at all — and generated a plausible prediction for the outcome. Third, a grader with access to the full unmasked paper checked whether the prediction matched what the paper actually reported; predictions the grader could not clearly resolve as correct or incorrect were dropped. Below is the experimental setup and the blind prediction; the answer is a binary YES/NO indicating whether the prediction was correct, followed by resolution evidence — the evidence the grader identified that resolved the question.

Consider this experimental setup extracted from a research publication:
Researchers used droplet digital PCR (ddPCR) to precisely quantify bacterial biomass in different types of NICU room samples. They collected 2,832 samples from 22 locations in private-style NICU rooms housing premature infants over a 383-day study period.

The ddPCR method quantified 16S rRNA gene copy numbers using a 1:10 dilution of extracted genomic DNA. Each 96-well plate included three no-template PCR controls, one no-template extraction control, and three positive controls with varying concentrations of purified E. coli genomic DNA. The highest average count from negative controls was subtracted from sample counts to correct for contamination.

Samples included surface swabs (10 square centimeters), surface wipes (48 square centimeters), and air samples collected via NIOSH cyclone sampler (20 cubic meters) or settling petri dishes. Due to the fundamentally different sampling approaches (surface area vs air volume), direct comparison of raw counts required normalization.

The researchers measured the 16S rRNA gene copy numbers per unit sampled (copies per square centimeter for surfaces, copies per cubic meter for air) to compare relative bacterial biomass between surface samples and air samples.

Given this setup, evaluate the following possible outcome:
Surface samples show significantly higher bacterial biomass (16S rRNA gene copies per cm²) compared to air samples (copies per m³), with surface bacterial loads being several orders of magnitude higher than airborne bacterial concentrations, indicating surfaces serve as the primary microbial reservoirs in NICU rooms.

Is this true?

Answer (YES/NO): YES